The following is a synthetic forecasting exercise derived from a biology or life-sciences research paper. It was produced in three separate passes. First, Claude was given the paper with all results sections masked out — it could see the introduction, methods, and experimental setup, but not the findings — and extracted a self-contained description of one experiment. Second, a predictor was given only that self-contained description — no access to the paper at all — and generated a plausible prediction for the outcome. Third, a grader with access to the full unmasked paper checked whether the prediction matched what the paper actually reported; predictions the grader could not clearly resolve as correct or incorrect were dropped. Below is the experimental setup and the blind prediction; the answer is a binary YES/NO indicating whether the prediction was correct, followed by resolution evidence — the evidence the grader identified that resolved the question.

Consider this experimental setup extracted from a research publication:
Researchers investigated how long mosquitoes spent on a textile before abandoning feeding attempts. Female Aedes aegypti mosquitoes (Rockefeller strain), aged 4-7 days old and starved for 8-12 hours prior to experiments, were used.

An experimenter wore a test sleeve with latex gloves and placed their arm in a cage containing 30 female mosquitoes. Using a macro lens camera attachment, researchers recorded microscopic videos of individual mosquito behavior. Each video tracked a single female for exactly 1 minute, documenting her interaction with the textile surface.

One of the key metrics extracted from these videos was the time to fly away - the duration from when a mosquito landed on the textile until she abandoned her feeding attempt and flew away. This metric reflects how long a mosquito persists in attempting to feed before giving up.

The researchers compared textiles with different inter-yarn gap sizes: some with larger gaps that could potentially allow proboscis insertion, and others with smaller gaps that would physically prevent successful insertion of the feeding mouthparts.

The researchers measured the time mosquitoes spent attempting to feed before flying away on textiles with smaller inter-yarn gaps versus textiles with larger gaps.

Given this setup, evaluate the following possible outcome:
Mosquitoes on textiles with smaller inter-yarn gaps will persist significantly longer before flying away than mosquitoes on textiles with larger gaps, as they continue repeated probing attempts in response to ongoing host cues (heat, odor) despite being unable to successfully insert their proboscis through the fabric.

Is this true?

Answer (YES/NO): NO